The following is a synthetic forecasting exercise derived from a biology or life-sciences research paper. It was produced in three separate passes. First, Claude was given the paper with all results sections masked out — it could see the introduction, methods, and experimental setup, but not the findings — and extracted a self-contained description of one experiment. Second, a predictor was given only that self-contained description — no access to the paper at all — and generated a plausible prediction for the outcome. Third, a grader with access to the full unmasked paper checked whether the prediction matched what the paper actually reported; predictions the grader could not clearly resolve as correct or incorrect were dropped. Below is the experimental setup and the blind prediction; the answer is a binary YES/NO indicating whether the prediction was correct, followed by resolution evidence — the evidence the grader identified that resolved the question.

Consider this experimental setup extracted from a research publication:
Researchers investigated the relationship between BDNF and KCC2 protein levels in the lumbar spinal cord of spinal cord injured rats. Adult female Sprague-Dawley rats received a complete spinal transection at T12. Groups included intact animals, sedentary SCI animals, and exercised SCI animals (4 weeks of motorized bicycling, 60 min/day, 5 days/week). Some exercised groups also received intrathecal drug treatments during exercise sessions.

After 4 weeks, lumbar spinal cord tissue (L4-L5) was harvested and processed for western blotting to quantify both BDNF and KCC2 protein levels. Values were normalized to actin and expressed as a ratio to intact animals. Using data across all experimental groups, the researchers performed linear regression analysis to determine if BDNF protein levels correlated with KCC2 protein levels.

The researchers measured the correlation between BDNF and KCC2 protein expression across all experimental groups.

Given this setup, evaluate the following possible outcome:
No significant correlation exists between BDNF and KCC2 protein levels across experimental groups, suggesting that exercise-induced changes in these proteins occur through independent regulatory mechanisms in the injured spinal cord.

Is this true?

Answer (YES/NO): NO